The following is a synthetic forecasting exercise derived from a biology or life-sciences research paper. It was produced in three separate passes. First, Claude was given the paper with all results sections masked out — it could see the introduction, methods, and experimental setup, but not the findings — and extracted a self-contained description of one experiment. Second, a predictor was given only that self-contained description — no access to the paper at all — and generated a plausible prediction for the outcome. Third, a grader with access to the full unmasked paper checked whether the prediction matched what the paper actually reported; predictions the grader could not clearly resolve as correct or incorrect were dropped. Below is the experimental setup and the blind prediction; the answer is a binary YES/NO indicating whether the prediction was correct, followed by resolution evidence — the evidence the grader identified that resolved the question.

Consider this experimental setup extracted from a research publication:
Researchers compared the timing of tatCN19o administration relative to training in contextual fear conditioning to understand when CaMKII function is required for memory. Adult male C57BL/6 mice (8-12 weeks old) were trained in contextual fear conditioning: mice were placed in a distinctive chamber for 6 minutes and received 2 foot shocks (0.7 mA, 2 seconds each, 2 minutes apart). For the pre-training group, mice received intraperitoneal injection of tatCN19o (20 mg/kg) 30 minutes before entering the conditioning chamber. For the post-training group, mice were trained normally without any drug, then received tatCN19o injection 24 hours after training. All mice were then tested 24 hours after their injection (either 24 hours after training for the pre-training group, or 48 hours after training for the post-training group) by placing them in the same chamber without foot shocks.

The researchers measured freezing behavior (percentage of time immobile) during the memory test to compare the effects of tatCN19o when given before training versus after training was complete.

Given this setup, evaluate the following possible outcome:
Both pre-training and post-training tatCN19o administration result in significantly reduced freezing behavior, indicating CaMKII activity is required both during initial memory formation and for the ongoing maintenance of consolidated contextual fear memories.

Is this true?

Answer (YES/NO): NO